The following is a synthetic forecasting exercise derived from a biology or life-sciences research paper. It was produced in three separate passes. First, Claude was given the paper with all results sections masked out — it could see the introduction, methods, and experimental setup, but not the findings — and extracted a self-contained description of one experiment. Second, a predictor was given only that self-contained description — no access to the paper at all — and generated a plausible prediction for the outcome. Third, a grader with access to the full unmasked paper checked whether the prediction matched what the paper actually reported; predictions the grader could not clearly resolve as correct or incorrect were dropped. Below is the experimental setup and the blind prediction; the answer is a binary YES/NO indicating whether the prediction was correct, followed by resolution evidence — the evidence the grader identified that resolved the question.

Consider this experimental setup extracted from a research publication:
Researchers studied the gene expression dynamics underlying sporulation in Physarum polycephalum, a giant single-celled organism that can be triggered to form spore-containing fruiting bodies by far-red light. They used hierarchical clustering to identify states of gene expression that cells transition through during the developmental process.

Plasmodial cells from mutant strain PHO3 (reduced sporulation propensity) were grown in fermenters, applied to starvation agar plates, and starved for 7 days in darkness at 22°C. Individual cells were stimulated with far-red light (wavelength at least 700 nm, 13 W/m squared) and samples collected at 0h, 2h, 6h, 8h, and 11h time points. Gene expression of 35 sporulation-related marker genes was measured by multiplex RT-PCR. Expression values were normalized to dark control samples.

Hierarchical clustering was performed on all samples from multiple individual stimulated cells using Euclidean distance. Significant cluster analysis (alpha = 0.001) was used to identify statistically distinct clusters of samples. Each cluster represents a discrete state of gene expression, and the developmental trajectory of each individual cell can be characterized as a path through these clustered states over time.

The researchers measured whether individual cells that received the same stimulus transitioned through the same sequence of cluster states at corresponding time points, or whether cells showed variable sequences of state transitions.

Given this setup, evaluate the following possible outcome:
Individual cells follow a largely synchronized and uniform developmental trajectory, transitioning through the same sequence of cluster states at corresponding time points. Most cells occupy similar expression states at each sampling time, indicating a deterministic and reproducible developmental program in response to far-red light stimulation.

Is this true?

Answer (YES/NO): NO